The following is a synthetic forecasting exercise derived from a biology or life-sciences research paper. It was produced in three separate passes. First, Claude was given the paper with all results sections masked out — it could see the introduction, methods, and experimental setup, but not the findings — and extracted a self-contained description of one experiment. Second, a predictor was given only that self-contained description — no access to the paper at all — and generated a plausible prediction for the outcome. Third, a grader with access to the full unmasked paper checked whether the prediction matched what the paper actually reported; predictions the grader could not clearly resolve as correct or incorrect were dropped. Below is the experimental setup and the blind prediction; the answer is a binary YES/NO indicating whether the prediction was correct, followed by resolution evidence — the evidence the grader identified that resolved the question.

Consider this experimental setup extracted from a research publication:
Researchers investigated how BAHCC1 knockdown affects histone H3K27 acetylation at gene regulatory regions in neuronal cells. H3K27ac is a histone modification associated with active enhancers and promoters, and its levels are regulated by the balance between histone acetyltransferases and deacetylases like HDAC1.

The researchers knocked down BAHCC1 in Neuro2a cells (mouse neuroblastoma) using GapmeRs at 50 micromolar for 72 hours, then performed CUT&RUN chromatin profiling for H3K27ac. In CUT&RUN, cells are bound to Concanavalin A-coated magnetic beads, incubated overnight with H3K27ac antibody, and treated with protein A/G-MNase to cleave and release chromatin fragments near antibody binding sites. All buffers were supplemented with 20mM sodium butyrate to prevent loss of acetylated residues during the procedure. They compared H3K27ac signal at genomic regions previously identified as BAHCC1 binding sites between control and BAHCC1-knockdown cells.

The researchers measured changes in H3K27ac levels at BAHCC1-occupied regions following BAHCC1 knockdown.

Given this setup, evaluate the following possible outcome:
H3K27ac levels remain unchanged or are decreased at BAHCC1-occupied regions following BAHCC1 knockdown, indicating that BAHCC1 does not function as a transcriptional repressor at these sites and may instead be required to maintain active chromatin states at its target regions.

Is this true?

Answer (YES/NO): YES